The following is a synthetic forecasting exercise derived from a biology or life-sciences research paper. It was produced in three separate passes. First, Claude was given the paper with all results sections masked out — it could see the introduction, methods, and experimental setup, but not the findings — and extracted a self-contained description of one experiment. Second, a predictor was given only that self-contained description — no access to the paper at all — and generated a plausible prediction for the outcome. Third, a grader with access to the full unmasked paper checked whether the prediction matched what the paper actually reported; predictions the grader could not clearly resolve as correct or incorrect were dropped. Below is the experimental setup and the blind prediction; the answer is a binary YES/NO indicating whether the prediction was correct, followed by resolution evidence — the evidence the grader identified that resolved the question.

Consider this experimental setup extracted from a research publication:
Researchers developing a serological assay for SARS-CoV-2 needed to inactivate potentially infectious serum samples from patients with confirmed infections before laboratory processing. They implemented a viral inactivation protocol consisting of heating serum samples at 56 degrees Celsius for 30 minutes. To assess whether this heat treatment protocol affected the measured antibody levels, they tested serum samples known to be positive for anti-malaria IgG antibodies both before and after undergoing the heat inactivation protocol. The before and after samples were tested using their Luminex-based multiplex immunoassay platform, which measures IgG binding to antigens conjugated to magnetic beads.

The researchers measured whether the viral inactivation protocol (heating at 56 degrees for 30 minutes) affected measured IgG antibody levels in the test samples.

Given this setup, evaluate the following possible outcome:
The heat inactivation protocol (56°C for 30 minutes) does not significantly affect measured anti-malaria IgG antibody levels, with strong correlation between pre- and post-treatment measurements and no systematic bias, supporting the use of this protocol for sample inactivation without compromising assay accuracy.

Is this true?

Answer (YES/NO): NO